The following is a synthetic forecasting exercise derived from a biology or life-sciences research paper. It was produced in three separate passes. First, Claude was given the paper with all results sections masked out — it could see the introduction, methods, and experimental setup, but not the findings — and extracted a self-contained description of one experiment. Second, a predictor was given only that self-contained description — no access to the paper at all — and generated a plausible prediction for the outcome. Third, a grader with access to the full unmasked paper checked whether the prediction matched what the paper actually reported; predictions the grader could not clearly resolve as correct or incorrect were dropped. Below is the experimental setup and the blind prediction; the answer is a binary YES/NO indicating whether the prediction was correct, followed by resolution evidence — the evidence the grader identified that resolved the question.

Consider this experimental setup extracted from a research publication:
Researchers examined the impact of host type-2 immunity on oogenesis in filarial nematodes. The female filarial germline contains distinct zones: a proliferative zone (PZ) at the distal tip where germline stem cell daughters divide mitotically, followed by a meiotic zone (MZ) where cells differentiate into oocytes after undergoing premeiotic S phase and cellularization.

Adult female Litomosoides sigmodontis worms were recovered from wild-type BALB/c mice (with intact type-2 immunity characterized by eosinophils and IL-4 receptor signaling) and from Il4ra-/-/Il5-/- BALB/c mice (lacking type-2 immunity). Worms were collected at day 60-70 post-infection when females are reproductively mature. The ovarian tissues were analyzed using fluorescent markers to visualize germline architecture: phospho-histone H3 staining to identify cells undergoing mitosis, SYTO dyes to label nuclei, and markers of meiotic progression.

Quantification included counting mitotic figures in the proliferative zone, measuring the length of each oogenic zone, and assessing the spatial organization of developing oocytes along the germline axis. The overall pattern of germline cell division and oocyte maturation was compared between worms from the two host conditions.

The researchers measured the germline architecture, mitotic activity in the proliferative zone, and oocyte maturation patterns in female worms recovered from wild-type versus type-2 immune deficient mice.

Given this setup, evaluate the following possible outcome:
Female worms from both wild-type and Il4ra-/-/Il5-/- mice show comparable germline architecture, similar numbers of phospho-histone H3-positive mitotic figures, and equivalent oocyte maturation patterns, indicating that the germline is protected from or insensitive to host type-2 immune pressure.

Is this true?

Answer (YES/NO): NO